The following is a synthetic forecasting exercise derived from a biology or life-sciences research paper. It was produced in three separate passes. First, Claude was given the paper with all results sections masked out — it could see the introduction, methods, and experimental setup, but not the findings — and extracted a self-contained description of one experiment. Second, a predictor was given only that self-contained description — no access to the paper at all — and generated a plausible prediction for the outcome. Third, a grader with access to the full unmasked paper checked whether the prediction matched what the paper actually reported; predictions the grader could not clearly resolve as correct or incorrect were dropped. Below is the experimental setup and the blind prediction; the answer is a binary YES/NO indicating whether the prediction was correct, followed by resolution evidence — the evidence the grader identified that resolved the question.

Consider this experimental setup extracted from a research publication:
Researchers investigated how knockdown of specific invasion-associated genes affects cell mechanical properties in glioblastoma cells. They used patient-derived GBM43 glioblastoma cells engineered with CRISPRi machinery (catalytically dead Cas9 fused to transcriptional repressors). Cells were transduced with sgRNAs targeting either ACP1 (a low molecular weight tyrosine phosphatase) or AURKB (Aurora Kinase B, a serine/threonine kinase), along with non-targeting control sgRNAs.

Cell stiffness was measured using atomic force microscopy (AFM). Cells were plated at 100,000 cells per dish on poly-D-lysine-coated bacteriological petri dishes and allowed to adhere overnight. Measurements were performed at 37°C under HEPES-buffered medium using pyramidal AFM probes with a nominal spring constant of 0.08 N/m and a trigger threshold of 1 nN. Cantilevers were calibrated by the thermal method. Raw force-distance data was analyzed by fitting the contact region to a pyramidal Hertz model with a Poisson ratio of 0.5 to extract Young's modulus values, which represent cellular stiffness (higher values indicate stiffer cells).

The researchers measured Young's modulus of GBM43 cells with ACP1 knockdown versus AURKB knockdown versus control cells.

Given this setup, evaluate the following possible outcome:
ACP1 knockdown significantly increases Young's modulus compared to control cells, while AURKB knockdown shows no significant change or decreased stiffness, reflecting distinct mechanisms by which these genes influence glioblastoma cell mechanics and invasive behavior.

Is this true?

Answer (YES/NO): NO